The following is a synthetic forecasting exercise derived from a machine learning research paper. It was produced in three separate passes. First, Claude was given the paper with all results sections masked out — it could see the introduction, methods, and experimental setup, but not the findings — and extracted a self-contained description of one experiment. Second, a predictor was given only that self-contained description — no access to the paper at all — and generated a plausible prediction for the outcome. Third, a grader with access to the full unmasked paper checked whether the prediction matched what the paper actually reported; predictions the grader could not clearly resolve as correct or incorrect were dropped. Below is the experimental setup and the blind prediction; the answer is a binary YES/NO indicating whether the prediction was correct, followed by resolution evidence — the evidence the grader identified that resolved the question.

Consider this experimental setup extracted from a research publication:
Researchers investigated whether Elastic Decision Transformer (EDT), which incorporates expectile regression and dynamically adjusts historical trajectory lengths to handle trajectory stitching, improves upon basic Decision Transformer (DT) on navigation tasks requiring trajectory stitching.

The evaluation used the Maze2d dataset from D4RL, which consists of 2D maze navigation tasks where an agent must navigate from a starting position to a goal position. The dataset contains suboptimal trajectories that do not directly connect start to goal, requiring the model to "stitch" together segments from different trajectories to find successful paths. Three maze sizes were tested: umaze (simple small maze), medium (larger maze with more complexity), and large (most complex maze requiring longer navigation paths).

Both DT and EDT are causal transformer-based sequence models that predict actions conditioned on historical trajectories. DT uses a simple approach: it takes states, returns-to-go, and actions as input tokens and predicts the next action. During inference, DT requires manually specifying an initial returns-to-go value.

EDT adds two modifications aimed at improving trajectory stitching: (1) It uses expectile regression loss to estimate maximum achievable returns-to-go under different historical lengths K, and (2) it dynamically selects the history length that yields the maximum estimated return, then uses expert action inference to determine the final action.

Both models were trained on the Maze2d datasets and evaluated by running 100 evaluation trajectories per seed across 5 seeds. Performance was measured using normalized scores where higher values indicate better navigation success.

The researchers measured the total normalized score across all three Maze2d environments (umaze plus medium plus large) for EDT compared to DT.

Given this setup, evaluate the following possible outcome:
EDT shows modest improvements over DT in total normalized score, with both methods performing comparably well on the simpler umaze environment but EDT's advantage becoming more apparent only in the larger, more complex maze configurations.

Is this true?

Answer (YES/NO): NO